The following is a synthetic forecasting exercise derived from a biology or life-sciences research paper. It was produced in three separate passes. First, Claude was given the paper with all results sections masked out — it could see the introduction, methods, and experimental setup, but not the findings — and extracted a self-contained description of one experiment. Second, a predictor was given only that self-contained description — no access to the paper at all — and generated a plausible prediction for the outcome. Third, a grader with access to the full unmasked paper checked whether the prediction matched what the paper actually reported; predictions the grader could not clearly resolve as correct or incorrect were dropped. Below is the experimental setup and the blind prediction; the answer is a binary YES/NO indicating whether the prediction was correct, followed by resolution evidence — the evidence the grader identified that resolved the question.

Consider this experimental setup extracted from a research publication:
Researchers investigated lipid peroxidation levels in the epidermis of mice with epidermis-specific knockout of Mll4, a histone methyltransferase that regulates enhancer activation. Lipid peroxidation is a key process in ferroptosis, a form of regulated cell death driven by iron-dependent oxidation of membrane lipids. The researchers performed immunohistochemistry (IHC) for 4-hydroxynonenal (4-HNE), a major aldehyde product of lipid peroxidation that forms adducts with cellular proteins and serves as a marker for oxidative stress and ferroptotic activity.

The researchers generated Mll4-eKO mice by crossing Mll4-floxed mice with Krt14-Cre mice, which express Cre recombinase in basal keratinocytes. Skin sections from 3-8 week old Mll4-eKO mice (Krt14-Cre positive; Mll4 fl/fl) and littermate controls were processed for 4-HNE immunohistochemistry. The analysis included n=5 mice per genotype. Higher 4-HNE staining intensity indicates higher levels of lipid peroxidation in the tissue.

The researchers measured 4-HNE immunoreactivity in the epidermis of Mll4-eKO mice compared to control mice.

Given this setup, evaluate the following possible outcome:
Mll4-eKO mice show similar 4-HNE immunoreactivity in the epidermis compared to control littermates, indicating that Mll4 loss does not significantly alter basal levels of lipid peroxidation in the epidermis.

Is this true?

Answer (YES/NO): NO